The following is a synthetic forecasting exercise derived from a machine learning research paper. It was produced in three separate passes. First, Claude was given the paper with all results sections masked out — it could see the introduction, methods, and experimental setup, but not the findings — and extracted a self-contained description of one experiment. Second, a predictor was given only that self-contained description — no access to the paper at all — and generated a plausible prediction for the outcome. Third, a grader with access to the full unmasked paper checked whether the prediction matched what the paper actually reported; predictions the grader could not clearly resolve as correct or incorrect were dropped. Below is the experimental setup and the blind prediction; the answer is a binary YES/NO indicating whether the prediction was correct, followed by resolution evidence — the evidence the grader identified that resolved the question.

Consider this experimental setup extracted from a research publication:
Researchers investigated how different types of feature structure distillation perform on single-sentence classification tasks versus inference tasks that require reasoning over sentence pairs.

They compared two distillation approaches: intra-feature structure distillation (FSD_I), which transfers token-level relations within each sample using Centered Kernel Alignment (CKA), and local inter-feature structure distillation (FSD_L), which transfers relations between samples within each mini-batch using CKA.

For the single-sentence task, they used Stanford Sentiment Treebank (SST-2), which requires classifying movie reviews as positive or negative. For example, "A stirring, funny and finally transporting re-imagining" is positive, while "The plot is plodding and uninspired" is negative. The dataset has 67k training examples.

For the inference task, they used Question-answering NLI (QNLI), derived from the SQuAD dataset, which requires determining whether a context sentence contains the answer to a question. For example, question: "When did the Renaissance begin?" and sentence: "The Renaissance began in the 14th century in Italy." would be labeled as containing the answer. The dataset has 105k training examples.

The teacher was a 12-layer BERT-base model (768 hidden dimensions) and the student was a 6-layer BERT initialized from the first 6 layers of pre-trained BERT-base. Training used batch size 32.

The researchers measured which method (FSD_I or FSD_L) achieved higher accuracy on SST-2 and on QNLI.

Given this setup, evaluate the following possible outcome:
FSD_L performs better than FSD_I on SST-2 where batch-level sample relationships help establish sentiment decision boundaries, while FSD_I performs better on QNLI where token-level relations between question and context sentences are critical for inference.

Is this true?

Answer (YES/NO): NO